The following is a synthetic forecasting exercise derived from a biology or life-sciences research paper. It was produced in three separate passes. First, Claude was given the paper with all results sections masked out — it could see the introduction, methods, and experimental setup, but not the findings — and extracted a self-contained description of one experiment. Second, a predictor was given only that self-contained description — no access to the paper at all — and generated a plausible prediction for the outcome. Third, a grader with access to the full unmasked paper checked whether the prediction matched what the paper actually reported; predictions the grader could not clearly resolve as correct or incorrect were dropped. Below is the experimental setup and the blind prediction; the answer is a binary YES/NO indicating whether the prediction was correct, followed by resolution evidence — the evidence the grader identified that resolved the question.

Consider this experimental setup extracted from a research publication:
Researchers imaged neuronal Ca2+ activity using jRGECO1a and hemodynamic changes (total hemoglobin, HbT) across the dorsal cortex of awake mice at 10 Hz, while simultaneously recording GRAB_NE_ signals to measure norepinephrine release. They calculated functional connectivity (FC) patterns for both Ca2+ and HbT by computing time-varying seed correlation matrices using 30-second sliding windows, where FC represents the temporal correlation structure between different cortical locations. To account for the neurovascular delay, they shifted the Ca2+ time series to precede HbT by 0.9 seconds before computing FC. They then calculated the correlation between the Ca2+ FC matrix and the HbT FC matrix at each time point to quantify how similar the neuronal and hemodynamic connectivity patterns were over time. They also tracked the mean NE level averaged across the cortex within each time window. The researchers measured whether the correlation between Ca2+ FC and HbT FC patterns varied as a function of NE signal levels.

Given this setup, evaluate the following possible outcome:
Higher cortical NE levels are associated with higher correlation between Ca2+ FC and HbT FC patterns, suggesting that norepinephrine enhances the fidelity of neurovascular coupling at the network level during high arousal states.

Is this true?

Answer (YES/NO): NO